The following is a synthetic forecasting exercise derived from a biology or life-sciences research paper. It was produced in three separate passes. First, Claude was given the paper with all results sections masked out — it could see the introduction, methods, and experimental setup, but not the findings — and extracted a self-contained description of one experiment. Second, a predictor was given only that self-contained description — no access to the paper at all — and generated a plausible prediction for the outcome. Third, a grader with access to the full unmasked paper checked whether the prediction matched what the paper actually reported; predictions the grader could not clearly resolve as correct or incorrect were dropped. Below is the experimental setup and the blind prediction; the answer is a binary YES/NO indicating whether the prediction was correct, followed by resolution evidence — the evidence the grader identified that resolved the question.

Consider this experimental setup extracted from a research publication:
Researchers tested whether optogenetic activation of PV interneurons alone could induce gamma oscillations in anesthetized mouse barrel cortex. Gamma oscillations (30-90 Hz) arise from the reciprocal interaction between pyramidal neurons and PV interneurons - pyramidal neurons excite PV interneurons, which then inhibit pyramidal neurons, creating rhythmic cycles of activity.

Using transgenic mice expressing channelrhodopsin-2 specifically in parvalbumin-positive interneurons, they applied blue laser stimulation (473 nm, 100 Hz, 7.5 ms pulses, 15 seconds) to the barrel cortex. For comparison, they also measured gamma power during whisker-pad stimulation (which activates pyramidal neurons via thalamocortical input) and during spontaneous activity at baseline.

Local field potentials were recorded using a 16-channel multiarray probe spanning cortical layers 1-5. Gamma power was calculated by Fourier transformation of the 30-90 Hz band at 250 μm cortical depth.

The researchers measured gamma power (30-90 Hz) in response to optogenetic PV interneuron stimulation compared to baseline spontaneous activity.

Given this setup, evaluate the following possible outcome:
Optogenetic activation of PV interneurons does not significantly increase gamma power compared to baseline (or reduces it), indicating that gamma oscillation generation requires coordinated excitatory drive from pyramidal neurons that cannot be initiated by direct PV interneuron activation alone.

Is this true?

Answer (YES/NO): YES